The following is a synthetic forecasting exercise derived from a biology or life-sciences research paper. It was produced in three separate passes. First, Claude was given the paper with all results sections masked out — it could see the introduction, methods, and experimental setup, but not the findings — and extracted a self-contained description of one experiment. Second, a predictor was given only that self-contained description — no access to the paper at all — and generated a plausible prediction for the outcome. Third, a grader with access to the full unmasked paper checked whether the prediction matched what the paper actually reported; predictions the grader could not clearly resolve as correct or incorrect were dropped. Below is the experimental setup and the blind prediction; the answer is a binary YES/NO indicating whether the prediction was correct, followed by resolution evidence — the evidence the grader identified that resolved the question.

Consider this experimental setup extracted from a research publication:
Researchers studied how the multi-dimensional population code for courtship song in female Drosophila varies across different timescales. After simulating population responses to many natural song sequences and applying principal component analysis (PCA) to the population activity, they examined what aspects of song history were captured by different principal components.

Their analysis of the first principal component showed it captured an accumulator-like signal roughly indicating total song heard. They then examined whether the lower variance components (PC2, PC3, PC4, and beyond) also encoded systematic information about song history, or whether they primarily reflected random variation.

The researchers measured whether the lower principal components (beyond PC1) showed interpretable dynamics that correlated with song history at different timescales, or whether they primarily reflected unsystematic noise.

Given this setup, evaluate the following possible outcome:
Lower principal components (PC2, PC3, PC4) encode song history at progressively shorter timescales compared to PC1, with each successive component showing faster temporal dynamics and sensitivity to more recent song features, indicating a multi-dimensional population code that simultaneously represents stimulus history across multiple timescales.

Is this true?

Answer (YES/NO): NO